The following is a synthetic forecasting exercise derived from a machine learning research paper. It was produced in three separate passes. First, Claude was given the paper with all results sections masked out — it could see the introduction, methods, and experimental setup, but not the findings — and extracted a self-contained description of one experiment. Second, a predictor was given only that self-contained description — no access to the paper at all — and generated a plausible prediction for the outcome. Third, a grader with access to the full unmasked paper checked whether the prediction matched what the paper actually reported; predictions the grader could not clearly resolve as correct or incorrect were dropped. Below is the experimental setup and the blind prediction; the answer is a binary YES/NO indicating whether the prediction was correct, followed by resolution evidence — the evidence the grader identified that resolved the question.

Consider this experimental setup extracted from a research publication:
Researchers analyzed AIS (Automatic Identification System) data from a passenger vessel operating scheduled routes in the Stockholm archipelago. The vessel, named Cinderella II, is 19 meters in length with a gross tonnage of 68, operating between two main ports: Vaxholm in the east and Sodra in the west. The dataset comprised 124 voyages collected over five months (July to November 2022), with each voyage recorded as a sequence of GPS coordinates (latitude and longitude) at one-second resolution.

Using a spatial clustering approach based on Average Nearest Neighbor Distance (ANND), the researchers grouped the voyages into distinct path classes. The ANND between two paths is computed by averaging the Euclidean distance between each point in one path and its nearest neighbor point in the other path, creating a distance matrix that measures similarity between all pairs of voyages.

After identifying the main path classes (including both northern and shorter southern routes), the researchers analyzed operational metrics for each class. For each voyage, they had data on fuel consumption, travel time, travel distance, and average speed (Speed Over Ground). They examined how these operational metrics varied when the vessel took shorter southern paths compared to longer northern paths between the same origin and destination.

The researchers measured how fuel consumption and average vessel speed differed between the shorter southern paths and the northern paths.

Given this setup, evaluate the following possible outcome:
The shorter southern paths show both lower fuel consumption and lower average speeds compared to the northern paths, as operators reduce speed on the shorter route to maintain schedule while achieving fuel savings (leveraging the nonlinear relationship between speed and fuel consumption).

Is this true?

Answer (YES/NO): YES